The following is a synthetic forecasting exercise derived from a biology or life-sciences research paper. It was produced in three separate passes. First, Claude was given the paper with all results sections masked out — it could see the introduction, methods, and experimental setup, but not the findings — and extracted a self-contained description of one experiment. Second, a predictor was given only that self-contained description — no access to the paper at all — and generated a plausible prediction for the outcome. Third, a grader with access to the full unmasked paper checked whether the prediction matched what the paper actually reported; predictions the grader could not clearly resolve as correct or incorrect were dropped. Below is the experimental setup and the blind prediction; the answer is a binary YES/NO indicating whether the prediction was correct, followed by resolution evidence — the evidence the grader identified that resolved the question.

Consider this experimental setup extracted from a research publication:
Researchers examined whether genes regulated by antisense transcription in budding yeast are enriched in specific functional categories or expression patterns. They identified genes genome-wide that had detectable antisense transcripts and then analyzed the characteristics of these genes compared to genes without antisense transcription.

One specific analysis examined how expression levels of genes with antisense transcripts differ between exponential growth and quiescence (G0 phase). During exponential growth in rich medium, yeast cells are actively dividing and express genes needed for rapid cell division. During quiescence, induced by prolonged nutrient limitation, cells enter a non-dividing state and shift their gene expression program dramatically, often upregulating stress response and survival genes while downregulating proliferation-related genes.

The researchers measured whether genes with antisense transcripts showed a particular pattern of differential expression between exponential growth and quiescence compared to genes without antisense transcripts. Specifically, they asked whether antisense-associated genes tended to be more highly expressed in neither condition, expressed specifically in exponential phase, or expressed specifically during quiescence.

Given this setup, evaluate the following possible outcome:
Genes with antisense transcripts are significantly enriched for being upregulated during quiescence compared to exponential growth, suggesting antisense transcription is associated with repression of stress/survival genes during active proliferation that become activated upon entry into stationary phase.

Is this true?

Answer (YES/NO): YES